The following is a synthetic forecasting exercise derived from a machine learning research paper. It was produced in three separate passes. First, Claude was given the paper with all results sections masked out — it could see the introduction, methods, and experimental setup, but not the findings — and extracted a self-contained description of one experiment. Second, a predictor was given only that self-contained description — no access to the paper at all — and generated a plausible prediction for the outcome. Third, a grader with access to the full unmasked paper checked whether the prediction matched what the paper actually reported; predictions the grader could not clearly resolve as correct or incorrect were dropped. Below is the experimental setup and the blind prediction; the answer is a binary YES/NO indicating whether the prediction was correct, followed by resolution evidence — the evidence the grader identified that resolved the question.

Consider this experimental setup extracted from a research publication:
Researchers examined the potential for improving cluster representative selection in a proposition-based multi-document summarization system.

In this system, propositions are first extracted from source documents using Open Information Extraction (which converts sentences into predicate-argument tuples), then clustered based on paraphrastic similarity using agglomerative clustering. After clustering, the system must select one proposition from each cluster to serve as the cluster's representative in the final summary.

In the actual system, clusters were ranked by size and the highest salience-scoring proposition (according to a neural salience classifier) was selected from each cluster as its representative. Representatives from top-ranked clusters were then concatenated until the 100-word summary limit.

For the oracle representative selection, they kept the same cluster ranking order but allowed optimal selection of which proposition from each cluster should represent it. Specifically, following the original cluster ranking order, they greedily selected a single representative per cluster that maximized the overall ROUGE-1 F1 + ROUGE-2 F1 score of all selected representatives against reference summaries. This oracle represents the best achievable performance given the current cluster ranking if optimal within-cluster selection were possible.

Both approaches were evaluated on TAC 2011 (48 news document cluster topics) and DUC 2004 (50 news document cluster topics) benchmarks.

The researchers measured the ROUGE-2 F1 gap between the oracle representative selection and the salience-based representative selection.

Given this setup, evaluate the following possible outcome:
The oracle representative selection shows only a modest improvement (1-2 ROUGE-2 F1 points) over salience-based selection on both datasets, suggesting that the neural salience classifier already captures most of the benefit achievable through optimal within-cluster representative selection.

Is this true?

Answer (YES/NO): YES